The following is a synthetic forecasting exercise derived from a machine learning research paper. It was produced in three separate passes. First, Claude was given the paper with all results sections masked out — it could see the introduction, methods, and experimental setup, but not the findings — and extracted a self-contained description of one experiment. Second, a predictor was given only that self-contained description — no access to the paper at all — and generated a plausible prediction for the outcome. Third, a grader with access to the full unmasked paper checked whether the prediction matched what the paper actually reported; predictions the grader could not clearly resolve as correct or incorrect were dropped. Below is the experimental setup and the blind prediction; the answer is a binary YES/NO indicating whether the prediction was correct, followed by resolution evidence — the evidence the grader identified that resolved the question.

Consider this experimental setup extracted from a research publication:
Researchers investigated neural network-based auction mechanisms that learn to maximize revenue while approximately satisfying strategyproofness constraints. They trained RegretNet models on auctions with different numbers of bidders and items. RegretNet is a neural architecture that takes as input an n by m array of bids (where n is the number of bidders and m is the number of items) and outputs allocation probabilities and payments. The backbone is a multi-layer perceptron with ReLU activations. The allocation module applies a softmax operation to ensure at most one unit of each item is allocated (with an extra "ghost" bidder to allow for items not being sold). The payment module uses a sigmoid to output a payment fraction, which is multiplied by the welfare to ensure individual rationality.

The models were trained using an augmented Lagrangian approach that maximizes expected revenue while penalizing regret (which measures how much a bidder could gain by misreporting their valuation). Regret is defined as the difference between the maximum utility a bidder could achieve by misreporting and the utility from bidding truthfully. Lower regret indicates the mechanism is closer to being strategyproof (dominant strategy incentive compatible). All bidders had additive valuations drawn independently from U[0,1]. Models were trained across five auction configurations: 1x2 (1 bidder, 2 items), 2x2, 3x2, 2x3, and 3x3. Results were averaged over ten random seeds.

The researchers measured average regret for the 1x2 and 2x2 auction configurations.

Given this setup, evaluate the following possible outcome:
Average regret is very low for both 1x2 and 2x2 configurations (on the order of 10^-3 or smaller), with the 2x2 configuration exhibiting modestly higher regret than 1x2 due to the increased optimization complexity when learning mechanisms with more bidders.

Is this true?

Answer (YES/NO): NO